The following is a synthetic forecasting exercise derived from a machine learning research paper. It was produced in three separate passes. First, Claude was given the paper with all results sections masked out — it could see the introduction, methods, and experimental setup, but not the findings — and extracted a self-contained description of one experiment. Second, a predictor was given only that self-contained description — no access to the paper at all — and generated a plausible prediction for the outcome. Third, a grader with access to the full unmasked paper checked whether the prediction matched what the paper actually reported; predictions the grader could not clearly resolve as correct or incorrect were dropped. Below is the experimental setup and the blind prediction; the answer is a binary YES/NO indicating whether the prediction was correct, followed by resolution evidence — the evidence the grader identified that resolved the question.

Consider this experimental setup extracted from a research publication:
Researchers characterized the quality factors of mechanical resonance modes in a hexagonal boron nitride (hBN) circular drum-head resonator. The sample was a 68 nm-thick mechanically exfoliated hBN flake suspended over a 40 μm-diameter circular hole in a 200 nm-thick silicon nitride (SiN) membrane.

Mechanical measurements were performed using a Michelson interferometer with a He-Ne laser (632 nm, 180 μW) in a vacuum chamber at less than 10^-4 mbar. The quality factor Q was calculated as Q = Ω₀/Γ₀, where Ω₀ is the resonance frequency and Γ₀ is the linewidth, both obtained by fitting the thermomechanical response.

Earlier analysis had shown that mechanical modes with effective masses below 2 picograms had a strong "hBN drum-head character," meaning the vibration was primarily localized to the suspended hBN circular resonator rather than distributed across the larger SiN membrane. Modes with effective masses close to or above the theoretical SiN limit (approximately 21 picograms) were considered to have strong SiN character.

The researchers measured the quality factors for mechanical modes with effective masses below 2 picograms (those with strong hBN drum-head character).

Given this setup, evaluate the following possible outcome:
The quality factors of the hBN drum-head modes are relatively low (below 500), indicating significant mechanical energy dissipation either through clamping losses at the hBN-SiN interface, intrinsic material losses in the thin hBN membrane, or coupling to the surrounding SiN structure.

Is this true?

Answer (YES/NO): NO